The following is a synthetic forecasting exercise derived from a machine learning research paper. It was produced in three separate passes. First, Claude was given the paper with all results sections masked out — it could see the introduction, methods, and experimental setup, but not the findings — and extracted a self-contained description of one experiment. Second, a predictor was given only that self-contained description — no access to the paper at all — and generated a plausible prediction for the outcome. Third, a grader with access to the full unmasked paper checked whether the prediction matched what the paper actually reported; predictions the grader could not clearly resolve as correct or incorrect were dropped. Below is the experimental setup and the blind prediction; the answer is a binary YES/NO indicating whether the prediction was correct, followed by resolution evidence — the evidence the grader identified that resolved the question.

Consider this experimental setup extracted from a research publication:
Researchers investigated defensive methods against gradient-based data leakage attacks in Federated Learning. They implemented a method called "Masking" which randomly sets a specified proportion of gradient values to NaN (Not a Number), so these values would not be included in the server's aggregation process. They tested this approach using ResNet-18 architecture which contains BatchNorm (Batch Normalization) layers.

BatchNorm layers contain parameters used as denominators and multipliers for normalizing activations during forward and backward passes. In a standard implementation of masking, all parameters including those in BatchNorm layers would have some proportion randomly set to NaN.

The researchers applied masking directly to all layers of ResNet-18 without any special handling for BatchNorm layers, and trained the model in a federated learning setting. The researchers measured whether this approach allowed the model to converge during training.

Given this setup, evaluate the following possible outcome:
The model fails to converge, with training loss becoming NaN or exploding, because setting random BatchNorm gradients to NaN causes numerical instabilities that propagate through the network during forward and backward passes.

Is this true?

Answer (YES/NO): YES